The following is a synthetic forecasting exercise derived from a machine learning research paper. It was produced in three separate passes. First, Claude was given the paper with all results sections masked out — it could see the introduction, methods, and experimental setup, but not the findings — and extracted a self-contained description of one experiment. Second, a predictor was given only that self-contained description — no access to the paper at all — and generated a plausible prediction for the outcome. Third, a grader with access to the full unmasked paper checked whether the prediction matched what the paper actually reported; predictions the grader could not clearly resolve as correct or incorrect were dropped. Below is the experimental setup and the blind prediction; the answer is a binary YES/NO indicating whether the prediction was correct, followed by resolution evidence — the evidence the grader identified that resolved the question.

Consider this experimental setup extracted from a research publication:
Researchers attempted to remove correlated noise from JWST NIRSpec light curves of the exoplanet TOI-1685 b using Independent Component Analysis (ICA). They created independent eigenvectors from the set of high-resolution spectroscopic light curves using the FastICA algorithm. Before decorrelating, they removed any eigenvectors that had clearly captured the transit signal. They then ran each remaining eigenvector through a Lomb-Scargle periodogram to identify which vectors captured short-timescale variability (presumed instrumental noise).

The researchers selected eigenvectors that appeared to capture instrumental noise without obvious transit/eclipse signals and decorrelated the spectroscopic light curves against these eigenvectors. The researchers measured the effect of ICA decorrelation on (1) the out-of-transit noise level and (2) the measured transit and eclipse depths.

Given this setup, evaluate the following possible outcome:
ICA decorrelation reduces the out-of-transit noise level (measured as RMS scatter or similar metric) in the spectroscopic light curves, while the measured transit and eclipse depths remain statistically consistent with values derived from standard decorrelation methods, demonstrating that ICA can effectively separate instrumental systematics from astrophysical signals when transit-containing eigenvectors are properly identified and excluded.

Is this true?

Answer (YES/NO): NO